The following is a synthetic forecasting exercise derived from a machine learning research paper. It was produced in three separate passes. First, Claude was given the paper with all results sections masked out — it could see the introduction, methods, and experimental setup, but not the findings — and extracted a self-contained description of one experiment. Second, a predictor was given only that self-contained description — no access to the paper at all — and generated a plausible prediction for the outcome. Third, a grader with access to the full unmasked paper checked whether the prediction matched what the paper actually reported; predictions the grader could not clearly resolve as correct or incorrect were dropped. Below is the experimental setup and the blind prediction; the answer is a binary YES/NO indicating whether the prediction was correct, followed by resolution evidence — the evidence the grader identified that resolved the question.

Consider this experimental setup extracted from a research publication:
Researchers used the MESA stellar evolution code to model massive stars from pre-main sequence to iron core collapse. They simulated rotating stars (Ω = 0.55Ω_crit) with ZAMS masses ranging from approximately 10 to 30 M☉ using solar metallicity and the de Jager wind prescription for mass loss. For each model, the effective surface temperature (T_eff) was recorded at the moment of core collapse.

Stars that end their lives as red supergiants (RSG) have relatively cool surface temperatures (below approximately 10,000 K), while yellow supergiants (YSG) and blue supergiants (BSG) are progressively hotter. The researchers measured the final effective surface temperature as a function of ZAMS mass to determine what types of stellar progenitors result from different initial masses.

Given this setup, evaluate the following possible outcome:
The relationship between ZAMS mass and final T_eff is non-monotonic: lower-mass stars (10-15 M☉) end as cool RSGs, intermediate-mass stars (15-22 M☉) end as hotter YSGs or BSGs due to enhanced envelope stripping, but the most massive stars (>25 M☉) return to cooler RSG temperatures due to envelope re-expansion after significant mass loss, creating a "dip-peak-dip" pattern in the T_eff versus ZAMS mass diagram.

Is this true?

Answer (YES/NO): NO